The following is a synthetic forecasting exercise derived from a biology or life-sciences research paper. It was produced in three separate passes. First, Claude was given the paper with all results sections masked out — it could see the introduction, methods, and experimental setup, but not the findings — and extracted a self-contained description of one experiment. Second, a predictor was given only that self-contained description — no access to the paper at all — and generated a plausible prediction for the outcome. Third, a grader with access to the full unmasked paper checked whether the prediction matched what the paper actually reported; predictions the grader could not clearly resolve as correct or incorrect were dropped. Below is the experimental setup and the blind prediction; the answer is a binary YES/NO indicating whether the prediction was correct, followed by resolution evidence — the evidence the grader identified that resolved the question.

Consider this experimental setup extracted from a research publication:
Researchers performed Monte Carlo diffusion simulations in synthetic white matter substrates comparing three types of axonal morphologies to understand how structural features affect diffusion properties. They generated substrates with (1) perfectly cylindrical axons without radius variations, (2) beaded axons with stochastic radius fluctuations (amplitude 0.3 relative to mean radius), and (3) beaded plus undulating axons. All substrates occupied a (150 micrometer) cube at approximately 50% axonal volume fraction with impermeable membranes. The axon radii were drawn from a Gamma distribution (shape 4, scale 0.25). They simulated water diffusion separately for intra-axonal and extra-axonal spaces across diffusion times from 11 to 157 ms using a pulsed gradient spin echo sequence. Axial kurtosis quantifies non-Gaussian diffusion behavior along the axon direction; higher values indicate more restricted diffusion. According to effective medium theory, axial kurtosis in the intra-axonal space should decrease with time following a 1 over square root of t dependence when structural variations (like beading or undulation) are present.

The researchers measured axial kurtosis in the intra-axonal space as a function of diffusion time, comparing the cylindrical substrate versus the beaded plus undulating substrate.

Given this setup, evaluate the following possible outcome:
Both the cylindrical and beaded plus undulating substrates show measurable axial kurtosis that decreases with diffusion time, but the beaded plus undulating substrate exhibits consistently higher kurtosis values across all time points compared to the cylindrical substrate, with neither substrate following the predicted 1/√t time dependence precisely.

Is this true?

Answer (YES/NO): NO